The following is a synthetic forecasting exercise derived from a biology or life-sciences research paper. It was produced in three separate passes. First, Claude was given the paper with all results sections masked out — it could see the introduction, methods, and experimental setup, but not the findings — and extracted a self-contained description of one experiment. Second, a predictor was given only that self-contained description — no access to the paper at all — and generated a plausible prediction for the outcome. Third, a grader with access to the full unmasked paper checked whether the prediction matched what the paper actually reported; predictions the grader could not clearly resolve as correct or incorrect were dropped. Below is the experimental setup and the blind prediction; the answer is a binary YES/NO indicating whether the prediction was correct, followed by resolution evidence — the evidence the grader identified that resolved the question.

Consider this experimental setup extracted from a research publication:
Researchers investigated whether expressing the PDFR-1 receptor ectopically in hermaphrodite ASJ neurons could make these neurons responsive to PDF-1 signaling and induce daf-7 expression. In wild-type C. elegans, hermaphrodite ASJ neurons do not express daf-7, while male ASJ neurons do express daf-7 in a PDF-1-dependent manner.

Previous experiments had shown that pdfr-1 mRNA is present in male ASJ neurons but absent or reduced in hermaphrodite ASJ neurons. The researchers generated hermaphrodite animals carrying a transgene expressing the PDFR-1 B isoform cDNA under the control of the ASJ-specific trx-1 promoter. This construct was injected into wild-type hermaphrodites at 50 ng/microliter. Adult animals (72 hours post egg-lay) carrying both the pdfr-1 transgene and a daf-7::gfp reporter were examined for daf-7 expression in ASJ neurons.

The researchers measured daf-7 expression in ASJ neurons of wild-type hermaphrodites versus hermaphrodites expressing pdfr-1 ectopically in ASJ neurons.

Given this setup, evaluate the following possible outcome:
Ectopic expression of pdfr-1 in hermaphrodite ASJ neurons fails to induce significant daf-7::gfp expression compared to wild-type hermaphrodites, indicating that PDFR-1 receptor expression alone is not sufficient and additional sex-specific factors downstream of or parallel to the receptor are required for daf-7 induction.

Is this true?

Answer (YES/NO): NO